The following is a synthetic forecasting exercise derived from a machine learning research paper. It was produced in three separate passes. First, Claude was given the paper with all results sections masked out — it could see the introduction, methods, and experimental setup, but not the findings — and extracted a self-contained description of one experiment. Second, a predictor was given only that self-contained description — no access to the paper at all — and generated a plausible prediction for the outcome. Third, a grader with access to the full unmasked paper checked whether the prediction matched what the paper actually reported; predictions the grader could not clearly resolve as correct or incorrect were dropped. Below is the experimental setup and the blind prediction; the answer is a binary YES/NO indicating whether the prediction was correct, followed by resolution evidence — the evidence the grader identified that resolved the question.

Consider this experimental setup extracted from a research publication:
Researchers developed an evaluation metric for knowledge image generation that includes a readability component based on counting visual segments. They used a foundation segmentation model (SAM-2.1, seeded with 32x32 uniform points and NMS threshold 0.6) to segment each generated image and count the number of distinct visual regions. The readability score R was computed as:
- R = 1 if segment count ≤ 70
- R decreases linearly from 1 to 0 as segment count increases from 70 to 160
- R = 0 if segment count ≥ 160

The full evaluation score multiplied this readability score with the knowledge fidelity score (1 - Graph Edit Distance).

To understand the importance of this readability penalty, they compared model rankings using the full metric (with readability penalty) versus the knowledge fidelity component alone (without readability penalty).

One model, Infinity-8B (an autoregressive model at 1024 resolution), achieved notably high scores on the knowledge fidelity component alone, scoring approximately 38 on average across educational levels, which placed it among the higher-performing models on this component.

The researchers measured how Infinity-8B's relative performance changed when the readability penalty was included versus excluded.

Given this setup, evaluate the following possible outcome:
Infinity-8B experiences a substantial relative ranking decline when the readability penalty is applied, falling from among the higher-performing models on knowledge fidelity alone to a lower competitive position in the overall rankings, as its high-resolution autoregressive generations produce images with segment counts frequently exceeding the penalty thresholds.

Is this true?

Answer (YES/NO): YES